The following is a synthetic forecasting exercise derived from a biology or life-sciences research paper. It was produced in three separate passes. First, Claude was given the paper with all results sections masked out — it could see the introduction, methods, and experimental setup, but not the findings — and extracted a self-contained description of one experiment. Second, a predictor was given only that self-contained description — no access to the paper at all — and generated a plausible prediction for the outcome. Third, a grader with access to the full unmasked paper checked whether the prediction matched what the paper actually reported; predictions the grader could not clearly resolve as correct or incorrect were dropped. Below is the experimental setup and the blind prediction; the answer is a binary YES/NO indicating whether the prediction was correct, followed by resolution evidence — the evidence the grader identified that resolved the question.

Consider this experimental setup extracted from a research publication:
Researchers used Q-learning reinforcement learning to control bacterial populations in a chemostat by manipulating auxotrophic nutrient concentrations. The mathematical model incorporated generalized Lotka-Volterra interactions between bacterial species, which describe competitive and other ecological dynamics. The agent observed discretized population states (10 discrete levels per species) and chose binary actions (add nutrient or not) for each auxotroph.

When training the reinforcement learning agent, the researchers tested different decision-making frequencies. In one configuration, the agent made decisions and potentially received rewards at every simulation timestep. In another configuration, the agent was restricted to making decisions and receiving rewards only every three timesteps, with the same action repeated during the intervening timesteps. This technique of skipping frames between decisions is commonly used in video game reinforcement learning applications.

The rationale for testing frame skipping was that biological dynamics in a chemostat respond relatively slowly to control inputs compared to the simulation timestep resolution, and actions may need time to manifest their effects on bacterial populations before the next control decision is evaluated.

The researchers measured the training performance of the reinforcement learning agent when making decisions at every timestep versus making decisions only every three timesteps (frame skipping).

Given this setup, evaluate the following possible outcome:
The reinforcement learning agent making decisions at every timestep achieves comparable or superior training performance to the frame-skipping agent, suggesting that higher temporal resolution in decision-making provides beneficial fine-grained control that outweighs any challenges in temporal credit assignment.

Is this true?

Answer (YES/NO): NO